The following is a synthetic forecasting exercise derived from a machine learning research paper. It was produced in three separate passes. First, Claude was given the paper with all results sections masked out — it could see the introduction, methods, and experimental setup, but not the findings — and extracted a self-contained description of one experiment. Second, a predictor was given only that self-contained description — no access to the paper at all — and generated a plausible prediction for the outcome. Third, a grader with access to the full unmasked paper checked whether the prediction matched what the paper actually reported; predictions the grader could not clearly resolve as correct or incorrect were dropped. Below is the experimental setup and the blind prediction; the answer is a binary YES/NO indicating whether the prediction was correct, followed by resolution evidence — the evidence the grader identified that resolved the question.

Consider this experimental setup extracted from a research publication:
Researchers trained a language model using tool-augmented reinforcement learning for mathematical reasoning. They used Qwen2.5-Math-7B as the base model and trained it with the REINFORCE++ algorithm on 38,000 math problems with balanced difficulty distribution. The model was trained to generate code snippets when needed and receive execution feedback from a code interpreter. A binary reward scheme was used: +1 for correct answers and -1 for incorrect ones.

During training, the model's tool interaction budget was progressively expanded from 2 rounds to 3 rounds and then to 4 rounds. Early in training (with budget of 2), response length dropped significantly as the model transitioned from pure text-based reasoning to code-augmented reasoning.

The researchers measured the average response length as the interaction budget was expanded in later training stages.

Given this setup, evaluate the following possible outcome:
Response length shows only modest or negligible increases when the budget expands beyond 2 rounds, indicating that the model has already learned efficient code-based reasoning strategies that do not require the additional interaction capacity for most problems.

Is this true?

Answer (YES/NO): NO